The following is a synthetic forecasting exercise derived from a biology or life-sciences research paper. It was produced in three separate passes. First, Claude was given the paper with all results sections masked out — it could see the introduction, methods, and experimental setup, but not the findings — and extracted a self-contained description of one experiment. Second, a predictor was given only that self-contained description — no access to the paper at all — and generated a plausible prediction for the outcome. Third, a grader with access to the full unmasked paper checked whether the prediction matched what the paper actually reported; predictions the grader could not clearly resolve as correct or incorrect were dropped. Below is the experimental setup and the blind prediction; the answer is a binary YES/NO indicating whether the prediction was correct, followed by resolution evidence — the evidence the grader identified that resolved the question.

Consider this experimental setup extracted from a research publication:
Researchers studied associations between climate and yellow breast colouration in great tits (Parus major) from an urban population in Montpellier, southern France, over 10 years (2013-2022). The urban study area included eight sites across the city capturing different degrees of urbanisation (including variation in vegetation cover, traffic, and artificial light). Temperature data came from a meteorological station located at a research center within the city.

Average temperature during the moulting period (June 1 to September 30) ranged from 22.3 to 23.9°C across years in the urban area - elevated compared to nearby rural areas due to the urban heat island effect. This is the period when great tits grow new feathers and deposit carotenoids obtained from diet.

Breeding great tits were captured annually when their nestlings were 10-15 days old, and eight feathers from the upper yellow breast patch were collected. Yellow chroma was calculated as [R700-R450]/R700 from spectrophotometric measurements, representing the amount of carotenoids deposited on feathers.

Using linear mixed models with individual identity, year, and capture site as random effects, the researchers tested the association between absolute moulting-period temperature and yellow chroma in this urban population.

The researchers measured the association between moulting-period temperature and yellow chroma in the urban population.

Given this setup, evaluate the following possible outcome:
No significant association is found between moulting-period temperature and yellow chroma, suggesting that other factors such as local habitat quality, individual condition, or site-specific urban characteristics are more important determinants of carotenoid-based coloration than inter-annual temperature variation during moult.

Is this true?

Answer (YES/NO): NO